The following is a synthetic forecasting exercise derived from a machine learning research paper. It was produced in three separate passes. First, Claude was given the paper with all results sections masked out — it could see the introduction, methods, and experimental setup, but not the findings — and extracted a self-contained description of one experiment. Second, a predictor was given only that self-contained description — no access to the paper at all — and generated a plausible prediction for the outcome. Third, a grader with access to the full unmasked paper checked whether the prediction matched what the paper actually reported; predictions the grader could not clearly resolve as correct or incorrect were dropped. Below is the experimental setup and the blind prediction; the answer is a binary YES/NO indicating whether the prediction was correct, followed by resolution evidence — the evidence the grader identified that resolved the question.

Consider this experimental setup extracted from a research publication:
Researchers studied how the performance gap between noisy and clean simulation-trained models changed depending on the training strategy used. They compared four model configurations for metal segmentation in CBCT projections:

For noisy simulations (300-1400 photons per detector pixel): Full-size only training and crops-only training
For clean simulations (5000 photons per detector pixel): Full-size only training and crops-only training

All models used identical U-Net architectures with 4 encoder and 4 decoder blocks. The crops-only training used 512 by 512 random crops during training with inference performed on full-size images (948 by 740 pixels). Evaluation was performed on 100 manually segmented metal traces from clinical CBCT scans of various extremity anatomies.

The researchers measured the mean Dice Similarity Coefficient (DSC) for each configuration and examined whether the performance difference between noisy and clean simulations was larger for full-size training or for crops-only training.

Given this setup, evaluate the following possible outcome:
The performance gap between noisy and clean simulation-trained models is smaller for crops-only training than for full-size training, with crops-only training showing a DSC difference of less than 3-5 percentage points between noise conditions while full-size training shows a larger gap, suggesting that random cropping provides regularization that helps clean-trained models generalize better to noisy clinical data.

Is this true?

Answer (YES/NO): NO